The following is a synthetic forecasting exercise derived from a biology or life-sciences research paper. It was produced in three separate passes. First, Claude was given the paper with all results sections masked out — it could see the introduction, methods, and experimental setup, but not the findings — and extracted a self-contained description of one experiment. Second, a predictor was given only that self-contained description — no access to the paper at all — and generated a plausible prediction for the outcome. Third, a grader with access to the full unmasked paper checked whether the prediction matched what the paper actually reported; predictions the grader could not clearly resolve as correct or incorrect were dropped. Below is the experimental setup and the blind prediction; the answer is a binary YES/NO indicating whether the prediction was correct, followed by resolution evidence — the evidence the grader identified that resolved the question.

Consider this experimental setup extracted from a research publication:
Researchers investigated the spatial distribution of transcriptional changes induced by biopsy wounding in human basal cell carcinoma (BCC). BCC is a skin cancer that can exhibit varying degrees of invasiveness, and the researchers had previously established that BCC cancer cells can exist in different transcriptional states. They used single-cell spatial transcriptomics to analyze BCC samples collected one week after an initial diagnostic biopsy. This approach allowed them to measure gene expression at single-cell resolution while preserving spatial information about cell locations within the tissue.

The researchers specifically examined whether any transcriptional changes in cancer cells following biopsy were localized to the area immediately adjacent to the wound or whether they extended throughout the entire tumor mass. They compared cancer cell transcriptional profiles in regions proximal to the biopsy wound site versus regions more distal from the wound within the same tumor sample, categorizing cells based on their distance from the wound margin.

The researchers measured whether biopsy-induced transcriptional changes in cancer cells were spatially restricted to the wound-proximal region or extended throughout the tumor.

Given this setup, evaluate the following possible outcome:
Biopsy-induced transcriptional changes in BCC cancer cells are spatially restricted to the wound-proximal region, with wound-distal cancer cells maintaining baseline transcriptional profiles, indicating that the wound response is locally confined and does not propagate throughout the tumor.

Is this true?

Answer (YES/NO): YES